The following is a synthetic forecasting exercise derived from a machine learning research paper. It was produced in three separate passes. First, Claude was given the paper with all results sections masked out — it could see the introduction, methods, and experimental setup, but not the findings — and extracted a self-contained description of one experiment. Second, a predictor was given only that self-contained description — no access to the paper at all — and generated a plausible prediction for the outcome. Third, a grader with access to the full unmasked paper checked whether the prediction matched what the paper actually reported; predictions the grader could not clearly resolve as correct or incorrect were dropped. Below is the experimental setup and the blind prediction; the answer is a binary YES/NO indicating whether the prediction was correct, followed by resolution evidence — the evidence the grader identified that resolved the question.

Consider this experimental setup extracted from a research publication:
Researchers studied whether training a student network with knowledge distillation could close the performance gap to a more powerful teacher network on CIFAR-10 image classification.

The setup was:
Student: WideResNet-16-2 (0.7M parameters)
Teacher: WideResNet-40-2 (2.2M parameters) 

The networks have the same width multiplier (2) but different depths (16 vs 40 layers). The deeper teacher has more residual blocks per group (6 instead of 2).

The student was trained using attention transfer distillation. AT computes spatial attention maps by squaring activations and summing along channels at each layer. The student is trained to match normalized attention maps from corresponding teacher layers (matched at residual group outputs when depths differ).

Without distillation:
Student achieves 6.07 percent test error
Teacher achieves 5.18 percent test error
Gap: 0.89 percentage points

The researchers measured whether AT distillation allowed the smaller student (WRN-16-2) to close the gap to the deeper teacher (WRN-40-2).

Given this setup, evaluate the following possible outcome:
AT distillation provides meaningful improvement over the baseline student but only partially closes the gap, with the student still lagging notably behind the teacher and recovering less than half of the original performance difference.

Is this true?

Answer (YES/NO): YES